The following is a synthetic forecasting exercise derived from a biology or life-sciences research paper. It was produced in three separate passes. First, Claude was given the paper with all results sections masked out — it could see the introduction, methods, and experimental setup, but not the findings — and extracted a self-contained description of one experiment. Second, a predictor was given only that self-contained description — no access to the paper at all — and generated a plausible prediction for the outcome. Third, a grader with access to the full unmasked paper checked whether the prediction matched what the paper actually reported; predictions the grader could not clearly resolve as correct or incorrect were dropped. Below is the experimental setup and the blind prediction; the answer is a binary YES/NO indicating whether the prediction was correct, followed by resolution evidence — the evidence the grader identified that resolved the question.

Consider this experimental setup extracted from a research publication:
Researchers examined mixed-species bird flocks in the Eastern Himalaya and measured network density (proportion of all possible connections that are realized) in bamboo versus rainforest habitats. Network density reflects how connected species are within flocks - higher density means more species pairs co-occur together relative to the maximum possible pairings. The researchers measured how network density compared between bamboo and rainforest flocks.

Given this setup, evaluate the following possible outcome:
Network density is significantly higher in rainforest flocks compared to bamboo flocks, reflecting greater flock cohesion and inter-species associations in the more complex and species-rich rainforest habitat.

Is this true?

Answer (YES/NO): NO